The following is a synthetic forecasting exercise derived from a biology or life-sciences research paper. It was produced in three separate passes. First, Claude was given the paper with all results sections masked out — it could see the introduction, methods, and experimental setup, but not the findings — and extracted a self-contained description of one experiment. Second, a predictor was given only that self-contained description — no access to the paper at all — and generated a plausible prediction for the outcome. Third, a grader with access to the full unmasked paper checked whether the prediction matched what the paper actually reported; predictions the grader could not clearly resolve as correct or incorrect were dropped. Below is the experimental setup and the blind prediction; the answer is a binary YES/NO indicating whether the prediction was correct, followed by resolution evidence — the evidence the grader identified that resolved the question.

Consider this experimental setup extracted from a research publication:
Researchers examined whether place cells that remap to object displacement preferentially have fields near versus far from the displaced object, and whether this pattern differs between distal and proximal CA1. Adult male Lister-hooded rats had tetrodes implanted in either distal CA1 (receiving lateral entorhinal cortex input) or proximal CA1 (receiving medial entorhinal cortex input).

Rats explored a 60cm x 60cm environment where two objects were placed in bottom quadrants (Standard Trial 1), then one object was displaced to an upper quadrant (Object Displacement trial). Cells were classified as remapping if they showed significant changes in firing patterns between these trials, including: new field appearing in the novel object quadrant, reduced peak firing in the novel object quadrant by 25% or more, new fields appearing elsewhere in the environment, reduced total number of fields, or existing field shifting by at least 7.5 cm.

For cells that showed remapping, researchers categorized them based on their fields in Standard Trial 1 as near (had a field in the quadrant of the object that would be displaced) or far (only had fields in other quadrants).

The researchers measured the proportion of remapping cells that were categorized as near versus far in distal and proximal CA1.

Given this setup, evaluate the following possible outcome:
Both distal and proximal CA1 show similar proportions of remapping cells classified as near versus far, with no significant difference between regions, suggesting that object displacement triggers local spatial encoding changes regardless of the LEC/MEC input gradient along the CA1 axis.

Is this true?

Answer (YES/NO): NO